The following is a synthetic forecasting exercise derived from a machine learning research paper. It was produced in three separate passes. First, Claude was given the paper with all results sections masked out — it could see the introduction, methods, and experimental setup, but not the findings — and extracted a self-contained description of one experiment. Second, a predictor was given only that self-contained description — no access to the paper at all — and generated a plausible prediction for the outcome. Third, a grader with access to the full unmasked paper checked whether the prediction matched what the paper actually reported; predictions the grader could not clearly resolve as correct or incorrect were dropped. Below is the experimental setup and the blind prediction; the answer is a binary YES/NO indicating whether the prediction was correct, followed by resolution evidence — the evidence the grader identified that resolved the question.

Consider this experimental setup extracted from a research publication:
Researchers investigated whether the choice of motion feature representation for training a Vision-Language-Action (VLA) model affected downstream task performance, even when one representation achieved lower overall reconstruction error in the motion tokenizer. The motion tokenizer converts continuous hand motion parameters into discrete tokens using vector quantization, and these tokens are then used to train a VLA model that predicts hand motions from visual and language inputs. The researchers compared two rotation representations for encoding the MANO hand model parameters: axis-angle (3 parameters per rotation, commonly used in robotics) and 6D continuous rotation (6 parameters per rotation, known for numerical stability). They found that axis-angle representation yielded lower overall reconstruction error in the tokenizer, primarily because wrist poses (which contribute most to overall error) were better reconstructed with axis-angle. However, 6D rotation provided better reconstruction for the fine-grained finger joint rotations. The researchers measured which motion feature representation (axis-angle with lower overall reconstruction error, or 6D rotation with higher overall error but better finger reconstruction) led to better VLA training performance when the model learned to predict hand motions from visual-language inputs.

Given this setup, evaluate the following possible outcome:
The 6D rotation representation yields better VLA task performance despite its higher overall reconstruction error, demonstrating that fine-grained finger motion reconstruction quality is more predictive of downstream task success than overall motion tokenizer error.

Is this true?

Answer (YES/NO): YES